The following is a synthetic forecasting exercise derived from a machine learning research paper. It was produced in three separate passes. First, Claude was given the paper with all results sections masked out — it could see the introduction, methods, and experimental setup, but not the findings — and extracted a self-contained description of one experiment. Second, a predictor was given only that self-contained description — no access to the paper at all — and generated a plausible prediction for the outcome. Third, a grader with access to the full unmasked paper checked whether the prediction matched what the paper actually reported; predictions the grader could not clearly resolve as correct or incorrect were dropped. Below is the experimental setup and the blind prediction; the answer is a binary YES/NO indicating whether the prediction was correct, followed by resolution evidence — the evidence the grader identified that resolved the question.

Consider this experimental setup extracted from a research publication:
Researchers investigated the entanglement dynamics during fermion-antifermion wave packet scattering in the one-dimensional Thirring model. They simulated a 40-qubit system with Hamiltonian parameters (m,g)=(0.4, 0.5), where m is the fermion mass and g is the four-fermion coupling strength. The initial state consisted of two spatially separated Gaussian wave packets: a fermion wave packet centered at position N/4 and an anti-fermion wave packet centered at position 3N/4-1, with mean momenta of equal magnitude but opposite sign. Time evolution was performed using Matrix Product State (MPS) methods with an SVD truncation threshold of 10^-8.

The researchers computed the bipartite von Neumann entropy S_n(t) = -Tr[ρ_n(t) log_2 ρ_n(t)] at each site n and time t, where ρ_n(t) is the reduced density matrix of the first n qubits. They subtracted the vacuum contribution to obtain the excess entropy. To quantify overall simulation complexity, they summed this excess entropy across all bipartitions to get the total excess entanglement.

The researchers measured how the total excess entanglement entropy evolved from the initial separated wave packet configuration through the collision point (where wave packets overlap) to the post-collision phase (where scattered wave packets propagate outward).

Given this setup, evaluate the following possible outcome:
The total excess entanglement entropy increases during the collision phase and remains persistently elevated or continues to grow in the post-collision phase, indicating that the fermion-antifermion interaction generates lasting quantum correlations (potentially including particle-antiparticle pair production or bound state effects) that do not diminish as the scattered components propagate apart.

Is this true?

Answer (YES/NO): YES